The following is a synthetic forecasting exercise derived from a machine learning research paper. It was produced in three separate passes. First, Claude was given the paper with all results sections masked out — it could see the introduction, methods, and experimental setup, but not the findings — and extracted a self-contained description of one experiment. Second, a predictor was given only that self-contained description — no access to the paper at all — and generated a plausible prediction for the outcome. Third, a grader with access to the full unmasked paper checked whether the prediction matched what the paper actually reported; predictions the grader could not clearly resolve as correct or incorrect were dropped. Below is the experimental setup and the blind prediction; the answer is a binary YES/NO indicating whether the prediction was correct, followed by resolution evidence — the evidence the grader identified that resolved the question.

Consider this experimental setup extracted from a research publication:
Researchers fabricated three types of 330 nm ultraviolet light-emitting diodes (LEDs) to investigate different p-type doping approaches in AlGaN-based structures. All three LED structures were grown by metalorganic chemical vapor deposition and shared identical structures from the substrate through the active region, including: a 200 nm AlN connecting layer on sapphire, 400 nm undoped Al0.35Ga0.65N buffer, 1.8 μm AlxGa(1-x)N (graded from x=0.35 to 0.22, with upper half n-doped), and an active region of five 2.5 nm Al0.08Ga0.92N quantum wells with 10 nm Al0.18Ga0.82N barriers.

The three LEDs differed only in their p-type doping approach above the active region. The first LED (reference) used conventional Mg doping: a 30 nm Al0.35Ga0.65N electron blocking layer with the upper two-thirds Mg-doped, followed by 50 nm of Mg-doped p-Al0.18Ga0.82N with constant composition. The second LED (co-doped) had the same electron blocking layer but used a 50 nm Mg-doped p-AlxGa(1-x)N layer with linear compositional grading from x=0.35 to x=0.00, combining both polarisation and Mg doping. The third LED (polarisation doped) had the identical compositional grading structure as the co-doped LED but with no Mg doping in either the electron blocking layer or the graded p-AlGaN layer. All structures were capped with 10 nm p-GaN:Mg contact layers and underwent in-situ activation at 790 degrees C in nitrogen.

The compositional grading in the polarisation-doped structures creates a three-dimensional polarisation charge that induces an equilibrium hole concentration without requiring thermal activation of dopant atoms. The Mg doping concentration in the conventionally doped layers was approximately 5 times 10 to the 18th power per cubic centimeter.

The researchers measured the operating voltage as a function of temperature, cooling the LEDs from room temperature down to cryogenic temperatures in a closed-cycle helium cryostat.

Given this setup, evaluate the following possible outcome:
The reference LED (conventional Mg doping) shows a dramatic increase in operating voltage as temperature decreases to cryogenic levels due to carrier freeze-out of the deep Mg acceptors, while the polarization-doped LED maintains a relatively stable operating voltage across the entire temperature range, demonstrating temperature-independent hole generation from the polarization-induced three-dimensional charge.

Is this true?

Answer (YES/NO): YES